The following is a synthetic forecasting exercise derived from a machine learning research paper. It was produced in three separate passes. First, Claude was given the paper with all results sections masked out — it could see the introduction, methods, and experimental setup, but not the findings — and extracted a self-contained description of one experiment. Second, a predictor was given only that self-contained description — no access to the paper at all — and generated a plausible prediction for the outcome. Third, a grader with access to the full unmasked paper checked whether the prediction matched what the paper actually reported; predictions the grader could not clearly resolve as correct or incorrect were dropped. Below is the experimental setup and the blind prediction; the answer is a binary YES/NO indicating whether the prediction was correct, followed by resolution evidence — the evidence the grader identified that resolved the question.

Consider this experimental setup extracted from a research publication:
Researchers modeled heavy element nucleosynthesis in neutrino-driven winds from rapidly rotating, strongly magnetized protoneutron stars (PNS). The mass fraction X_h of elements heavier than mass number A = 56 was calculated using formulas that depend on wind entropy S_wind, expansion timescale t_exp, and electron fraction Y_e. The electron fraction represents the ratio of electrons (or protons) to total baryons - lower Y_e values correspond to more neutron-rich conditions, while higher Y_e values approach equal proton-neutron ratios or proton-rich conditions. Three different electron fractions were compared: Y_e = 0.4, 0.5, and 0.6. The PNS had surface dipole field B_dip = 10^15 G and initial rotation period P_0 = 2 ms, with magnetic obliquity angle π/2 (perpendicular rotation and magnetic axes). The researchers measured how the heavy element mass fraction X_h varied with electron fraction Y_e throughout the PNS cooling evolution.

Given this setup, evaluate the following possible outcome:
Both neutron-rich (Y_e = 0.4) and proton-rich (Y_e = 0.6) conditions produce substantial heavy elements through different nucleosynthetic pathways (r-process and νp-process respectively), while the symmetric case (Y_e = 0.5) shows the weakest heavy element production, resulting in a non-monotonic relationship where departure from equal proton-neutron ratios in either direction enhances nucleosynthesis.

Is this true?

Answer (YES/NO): NO